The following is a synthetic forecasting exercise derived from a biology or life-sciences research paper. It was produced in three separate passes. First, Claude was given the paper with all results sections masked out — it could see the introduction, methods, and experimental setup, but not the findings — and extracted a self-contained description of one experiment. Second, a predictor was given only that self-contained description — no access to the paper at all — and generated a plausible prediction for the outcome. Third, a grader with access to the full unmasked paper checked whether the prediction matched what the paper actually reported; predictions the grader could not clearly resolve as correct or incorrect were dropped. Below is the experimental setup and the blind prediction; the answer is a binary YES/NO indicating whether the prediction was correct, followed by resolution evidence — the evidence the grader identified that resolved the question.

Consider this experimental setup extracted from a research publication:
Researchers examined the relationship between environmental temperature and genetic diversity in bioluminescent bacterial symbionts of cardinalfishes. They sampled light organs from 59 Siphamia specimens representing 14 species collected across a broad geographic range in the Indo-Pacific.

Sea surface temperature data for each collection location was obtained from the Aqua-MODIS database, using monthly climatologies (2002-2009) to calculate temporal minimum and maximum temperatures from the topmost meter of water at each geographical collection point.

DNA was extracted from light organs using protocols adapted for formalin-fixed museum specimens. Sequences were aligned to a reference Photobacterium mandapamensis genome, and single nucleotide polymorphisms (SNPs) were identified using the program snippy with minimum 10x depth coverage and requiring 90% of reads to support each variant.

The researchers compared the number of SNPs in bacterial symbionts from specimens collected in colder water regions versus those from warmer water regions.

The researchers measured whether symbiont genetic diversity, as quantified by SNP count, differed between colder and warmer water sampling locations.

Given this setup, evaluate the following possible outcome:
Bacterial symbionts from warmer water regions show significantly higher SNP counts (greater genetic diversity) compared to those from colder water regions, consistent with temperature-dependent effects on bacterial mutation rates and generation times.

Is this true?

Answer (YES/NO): NO